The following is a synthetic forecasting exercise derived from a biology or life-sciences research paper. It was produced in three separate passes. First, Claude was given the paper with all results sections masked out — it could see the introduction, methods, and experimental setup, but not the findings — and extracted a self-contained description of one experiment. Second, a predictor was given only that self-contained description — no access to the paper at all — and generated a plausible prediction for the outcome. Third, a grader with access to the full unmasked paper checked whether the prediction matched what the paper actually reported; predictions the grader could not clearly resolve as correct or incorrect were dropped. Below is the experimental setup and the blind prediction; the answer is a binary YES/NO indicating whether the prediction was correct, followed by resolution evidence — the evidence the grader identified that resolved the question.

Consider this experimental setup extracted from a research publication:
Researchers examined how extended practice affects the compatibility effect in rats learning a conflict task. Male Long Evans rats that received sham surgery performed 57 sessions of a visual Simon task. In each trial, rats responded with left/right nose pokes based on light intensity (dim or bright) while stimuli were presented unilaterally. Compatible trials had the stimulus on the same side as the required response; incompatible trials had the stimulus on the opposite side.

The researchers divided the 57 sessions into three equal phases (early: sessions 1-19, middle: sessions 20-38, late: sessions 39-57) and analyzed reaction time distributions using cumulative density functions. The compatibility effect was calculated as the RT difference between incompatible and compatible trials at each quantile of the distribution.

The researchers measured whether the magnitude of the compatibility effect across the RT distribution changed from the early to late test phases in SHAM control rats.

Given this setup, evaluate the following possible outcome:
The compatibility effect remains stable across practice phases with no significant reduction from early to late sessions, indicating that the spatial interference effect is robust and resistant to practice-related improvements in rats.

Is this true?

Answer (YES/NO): NO